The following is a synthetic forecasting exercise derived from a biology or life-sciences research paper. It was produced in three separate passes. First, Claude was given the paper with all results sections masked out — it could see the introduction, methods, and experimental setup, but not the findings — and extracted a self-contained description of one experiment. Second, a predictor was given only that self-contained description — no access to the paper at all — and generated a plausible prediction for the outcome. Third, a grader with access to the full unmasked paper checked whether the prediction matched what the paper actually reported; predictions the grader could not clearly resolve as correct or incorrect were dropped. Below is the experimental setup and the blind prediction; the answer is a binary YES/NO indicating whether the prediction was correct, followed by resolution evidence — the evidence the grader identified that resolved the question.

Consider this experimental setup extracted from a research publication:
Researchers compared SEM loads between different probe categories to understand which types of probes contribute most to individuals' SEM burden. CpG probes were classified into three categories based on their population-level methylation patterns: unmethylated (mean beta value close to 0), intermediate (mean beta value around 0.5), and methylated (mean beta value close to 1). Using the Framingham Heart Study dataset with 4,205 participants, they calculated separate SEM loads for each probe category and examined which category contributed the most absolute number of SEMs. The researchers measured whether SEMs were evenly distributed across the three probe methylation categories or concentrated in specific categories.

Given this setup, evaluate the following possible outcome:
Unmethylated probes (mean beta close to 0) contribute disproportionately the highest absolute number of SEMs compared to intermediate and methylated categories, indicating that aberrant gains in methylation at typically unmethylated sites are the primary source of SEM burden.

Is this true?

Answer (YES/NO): YES